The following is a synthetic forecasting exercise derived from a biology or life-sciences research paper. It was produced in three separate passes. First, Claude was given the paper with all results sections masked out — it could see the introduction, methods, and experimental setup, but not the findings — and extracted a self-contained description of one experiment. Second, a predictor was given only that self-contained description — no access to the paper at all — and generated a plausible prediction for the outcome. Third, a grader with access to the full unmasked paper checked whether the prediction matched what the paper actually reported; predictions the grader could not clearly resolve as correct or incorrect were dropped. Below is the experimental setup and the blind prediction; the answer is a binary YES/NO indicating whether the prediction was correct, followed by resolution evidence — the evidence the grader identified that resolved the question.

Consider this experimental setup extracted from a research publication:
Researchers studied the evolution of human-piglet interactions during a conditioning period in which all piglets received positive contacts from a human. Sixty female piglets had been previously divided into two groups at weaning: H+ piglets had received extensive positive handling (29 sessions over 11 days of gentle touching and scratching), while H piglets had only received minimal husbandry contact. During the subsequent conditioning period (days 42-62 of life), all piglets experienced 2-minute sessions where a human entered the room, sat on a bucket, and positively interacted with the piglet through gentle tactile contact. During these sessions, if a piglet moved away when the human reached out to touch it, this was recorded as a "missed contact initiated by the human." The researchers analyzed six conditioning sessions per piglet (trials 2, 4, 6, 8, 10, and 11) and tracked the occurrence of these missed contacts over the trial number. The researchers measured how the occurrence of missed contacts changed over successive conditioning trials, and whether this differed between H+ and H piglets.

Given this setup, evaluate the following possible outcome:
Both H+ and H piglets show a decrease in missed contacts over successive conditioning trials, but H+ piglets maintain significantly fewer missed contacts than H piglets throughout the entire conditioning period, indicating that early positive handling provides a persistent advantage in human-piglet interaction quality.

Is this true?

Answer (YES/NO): NO